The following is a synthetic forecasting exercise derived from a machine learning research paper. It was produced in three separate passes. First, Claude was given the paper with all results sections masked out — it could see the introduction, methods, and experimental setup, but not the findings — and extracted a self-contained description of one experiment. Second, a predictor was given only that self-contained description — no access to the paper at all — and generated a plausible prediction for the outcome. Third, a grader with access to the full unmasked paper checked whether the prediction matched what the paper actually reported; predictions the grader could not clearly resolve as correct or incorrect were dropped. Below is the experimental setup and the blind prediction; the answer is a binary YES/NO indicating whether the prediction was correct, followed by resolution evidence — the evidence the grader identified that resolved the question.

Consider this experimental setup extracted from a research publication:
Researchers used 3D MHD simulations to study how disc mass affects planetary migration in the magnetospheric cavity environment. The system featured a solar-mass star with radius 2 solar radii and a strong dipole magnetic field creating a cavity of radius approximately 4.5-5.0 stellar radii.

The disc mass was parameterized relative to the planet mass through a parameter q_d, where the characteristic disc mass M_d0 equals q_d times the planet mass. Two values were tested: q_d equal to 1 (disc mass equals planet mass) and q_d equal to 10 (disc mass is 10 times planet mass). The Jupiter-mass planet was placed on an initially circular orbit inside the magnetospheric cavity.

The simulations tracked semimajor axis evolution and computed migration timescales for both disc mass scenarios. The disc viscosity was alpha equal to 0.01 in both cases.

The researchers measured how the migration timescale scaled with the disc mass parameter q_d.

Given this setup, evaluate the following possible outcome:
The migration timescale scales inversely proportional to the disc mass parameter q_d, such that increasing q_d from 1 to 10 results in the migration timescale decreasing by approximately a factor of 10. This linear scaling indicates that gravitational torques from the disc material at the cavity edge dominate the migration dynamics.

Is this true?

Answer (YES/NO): YES